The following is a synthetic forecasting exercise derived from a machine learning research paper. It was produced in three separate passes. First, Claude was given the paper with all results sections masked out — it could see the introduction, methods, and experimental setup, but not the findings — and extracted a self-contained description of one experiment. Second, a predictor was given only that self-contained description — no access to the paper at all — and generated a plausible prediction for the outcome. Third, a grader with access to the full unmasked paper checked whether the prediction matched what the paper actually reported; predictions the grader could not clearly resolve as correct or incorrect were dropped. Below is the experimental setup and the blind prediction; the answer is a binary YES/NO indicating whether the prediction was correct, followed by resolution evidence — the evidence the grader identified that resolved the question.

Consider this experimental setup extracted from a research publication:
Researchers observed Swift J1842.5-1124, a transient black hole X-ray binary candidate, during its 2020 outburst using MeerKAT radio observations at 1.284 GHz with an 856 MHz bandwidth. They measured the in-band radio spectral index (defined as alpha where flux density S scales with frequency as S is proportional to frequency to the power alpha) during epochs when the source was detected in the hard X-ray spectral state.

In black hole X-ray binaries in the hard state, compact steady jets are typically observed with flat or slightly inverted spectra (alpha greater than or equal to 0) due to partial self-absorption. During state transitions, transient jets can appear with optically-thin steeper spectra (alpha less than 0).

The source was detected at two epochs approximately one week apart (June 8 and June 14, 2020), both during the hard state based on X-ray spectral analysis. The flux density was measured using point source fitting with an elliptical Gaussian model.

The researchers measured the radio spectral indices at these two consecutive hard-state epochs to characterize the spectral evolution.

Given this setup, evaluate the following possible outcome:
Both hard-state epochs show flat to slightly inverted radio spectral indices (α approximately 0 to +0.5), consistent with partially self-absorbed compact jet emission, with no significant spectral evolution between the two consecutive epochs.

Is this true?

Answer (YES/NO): NO